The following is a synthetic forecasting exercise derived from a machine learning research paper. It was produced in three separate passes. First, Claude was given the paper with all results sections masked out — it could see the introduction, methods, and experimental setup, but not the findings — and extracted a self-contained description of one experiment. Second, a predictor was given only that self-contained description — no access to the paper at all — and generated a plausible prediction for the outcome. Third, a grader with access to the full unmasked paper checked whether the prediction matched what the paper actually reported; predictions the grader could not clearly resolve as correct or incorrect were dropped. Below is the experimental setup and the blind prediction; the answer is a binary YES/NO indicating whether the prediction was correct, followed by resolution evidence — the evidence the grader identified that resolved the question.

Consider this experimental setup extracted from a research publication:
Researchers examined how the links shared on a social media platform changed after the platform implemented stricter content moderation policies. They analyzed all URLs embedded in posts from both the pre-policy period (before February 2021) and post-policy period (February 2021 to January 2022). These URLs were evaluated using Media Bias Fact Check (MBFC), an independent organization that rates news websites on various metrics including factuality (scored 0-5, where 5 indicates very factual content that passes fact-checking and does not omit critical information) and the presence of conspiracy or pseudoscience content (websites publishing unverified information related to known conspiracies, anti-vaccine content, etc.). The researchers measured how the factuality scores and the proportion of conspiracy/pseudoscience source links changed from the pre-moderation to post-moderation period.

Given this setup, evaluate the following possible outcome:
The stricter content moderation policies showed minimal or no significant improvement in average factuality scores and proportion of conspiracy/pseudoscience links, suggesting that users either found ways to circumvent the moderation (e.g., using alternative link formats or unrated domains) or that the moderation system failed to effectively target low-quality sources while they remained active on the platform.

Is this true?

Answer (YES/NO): NO